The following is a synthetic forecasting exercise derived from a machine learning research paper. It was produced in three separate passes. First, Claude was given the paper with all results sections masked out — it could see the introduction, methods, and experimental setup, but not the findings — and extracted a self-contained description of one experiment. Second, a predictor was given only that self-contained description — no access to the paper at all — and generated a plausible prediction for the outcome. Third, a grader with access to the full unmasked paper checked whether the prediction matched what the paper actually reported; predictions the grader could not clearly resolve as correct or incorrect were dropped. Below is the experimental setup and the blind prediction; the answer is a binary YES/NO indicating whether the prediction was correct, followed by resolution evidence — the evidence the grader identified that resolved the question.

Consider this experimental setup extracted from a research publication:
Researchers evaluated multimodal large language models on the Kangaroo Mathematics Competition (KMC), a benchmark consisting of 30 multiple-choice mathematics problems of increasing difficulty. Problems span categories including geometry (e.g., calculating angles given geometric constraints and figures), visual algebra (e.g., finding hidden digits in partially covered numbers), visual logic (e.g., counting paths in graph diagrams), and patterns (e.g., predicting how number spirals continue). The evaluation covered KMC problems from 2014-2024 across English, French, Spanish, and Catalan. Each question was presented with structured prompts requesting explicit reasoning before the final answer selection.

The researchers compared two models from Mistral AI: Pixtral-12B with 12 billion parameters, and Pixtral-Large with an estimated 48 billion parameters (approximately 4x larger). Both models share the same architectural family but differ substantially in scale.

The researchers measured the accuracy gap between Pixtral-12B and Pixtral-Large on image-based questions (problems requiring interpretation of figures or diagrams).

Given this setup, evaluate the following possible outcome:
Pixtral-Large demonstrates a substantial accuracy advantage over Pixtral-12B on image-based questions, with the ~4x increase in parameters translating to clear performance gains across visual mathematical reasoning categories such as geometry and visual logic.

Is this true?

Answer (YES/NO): NO